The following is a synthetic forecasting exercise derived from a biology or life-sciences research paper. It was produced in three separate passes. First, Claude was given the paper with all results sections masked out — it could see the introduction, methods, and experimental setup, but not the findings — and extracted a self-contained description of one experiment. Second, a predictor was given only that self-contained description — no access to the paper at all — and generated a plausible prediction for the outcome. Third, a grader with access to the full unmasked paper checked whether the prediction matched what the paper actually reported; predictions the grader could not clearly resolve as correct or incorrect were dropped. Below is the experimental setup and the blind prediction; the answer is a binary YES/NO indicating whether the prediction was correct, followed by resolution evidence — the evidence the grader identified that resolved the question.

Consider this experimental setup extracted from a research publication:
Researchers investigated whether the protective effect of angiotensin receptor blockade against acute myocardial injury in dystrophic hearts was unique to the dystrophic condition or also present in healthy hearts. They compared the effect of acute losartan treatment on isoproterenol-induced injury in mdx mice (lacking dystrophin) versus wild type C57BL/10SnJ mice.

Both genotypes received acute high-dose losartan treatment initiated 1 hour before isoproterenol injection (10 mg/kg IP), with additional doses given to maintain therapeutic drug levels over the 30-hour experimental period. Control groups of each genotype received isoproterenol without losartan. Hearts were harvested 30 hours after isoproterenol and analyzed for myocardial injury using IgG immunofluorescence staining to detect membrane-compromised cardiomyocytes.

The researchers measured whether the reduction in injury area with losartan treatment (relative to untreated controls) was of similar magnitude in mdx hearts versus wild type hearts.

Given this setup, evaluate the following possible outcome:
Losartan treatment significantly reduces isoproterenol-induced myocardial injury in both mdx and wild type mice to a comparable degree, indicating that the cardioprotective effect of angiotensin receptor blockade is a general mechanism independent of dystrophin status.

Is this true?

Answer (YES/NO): NO